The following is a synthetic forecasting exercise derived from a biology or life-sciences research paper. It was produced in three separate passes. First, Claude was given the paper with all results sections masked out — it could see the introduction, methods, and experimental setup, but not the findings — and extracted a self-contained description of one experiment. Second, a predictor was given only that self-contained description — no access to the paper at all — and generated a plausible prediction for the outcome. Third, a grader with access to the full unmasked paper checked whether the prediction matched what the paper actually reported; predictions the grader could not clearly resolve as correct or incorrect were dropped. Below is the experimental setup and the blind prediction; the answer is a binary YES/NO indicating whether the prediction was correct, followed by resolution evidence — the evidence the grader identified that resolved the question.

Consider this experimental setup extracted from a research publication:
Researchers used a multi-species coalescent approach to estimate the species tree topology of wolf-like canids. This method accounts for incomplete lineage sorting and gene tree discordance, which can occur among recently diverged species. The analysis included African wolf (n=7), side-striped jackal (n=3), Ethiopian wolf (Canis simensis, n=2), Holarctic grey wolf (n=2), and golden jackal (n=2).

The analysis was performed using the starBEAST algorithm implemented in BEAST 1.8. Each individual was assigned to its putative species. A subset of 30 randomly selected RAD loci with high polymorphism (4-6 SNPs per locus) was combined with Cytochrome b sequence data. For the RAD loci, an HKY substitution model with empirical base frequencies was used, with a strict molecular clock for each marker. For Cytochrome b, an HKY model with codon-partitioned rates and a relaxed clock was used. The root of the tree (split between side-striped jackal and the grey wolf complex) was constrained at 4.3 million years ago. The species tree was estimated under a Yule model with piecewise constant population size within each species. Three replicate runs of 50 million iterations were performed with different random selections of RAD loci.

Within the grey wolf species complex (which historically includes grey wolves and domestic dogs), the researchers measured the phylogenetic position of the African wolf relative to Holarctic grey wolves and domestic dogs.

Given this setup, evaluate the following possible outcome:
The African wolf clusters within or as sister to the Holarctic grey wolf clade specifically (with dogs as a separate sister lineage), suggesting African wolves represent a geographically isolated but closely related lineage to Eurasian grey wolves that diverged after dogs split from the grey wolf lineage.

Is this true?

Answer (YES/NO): NO